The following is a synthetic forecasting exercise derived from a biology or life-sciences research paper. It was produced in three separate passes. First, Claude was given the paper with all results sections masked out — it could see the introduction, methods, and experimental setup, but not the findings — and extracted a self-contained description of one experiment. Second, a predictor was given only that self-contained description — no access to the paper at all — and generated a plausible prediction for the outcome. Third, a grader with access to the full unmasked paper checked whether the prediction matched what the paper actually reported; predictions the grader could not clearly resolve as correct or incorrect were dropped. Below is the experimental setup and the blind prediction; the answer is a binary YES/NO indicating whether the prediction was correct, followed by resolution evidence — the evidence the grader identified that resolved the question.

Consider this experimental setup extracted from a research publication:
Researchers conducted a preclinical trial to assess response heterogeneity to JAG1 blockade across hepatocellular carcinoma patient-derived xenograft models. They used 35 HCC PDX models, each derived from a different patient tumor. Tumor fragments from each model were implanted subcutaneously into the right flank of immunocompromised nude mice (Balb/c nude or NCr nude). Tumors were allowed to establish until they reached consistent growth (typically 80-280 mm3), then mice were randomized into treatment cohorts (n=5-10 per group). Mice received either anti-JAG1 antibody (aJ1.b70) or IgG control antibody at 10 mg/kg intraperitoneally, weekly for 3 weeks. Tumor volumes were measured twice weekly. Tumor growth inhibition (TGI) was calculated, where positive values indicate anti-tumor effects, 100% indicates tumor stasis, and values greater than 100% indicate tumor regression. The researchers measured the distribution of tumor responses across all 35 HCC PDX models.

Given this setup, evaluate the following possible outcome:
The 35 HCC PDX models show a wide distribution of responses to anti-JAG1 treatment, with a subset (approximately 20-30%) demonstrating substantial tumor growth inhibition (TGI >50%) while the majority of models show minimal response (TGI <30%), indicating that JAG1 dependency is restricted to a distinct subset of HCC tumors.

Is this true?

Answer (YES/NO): NO